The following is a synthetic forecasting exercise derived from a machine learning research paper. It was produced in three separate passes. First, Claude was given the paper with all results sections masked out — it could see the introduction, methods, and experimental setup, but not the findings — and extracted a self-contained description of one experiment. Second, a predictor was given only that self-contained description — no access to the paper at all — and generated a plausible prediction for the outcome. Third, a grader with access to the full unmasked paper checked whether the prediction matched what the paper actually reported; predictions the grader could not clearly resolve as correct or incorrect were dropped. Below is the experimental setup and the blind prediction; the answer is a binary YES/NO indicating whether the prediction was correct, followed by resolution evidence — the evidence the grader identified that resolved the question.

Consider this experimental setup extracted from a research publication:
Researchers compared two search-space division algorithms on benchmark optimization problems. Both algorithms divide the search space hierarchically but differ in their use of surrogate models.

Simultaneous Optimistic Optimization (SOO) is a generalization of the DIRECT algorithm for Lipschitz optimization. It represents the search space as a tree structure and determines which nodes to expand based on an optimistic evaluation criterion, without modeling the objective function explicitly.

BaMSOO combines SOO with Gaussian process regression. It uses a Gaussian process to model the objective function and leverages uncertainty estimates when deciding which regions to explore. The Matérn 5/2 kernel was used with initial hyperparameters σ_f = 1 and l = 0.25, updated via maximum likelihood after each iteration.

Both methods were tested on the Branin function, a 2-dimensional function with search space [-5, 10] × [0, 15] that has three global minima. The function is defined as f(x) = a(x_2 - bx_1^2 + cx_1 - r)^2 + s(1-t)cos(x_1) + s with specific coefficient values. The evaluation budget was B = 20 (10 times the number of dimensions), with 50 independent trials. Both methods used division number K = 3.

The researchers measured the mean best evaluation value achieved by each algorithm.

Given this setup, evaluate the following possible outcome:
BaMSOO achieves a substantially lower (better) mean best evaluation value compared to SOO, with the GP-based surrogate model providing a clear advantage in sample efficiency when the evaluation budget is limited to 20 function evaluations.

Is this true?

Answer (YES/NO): YES